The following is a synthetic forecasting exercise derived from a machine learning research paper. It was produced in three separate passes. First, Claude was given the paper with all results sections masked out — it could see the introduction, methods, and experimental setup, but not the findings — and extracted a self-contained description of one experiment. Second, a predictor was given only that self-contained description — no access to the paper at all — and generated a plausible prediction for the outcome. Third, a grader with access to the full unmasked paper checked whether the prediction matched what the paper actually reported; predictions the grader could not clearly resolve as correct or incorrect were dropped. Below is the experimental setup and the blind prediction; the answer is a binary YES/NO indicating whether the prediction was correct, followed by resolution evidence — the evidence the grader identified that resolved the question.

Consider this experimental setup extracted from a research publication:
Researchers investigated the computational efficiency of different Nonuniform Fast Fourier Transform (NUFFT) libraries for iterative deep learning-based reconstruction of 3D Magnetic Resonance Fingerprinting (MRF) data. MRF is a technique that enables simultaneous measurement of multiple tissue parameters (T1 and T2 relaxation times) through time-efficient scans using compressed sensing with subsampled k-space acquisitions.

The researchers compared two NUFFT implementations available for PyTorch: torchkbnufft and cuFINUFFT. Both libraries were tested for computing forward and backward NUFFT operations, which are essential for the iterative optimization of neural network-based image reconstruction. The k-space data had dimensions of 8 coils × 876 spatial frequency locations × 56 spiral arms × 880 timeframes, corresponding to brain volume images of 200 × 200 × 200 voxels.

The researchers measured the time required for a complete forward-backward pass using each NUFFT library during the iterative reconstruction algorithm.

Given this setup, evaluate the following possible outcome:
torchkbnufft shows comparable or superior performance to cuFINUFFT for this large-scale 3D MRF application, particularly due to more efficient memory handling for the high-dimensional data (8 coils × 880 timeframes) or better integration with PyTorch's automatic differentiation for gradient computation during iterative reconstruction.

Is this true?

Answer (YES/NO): NO